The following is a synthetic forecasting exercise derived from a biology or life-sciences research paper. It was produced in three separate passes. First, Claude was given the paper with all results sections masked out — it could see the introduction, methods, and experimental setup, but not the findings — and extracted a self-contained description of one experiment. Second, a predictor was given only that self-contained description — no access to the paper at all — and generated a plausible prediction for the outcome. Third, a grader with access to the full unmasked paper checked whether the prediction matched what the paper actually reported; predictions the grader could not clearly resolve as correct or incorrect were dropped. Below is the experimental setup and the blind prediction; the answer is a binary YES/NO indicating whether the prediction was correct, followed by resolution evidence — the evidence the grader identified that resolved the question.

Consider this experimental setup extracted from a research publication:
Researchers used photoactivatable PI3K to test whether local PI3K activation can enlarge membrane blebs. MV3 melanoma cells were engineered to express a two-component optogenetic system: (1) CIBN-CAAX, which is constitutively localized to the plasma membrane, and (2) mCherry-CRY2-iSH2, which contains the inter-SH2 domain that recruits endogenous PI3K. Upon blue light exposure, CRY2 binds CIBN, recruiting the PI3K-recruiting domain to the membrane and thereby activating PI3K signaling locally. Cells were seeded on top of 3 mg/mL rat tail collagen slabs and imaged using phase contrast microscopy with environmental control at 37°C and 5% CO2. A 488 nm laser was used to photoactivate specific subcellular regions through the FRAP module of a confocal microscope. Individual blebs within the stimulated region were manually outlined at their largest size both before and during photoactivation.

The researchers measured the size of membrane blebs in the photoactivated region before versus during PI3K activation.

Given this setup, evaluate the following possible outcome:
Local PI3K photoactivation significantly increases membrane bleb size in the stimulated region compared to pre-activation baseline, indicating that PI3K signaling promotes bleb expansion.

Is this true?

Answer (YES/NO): YES